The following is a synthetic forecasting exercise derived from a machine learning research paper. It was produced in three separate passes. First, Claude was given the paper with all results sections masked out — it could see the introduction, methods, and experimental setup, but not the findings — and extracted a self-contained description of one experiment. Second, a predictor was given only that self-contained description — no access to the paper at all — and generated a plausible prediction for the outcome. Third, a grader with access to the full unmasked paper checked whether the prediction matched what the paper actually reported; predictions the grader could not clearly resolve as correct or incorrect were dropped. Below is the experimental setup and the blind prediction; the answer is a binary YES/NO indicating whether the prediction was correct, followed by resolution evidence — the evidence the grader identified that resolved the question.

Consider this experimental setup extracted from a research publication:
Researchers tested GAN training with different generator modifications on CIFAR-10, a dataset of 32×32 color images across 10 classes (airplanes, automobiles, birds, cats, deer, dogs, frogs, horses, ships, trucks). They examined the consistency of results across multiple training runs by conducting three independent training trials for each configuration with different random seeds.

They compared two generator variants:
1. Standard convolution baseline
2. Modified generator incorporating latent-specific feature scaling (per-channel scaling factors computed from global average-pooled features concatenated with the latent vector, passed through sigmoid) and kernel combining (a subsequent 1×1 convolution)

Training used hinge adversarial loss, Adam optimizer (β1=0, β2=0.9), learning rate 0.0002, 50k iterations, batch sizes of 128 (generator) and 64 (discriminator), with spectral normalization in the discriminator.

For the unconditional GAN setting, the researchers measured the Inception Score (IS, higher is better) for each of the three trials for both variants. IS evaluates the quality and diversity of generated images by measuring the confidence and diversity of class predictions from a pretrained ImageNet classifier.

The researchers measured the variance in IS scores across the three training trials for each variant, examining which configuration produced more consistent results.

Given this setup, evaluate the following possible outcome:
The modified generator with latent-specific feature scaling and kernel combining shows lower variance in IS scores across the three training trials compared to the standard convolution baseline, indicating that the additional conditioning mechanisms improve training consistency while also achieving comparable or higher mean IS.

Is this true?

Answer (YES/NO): YES